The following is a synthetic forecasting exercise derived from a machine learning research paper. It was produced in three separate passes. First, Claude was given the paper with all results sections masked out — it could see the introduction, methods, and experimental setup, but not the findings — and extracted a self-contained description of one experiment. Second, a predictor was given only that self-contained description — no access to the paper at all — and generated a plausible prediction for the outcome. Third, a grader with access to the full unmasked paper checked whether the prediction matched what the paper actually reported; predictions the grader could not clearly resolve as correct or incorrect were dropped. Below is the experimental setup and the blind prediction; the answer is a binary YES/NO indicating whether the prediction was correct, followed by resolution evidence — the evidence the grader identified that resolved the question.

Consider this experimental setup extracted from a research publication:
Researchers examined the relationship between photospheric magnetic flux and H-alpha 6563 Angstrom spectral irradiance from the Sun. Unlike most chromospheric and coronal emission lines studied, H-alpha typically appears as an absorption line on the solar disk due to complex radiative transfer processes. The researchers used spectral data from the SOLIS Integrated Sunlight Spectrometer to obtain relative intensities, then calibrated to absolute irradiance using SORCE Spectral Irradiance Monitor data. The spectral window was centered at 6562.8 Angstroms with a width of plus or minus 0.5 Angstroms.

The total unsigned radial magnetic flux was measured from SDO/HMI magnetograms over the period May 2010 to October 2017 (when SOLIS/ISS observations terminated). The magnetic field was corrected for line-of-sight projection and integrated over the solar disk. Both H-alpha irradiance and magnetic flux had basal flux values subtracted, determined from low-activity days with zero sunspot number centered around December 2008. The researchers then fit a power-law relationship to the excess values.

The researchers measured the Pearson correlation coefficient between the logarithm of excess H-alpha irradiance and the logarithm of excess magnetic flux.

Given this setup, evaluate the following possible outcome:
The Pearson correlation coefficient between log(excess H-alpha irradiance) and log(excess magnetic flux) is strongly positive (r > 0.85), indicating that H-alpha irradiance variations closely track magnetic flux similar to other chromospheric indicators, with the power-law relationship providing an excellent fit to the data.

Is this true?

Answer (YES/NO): NO